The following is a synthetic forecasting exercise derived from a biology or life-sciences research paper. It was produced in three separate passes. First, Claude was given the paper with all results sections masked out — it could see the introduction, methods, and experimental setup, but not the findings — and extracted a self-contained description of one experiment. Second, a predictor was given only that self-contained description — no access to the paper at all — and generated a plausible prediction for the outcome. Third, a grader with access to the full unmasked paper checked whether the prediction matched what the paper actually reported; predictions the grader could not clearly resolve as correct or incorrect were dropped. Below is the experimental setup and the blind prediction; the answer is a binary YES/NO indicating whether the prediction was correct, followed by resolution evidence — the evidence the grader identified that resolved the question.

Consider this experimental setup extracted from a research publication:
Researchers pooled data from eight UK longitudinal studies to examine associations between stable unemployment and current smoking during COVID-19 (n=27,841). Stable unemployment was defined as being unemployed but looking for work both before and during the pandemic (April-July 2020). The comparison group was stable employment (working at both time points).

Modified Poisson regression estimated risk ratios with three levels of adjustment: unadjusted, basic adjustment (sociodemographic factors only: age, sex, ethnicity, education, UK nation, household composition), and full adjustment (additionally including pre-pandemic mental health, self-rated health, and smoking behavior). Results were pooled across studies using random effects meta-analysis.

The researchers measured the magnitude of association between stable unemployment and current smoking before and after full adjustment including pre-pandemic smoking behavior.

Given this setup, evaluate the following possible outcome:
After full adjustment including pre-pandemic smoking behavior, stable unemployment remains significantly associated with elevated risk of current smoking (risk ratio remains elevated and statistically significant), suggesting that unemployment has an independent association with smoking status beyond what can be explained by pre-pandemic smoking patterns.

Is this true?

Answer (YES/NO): NO